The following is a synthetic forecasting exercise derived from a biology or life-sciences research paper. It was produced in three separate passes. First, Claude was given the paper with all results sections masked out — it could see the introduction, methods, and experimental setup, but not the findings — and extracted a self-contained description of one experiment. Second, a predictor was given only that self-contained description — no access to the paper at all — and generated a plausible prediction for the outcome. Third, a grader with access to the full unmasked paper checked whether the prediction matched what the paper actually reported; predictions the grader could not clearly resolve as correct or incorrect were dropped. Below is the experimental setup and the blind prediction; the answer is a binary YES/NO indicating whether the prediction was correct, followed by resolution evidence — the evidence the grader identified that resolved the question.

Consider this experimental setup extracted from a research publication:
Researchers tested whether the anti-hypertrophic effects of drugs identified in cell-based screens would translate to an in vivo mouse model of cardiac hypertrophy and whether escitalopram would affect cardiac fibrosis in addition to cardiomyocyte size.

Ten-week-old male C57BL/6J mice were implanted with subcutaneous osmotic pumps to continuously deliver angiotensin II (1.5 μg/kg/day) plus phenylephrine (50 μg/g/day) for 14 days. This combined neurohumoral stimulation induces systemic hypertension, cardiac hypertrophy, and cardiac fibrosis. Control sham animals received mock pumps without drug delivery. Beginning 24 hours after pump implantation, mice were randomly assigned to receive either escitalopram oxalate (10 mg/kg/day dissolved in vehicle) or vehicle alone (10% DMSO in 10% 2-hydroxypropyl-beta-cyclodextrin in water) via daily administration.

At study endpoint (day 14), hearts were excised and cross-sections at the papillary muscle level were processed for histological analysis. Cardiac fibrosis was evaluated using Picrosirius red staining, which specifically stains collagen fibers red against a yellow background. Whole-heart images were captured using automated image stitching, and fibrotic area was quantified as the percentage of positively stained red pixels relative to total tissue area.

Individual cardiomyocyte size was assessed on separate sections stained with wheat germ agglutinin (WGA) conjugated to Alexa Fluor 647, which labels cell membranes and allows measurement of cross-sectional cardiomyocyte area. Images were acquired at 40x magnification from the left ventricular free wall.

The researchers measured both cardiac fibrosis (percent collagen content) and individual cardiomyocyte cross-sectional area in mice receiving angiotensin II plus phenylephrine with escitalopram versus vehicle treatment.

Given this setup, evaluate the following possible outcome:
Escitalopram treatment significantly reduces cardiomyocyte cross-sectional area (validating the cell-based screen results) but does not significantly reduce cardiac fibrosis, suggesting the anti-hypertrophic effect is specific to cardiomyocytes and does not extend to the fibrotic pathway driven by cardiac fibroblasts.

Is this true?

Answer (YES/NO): YES